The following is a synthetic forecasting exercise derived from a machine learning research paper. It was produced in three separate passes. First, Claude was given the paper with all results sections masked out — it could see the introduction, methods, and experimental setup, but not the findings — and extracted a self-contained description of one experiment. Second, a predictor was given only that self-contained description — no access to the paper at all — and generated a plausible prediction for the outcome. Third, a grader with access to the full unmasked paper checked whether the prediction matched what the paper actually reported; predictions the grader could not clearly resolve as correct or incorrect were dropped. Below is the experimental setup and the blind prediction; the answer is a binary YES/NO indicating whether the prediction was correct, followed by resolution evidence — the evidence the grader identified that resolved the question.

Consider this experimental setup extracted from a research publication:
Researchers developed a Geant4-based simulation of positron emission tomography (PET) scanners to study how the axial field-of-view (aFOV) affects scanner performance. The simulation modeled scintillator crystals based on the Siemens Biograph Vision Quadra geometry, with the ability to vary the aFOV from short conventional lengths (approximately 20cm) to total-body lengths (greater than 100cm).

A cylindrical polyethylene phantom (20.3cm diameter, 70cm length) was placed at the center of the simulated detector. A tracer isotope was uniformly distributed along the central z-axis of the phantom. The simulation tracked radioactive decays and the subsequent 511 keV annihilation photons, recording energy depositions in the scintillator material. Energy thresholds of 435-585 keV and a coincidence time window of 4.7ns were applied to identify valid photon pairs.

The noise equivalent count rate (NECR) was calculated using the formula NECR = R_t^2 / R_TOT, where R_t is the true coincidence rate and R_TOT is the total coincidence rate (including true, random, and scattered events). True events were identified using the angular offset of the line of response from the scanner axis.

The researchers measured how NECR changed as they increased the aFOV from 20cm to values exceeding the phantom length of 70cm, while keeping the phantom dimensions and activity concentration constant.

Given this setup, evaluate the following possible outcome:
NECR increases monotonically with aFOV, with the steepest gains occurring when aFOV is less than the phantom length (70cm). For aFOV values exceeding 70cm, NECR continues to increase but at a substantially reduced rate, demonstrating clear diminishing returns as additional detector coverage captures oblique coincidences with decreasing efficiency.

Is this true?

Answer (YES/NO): YES